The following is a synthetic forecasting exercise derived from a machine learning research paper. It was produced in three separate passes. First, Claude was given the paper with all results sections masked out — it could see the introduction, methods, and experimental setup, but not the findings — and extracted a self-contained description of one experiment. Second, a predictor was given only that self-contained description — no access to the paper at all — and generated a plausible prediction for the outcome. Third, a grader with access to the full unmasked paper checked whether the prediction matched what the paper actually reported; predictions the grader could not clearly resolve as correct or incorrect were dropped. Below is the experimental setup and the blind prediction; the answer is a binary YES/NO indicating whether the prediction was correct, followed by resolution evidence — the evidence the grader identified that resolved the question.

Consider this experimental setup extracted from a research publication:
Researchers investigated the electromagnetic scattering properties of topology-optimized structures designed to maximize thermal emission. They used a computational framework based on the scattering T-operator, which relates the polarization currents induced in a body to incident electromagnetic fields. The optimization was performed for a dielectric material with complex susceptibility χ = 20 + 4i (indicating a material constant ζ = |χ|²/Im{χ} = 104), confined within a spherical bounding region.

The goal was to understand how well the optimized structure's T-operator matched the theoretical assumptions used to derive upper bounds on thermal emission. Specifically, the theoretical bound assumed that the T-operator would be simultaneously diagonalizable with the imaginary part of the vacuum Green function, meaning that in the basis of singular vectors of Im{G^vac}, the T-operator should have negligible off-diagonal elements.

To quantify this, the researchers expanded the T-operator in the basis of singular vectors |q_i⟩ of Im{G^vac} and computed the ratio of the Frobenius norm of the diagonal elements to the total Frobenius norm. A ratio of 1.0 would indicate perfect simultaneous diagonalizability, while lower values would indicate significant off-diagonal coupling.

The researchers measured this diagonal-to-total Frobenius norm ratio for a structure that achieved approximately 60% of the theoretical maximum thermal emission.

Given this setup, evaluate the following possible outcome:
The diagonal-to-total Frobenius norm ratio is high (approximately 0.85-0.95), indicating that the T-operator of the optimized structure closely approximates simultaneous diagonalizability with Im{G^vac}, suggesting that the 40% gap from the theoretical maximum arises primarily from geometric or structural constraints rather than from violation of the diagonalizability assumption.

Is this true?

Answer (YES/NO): NO